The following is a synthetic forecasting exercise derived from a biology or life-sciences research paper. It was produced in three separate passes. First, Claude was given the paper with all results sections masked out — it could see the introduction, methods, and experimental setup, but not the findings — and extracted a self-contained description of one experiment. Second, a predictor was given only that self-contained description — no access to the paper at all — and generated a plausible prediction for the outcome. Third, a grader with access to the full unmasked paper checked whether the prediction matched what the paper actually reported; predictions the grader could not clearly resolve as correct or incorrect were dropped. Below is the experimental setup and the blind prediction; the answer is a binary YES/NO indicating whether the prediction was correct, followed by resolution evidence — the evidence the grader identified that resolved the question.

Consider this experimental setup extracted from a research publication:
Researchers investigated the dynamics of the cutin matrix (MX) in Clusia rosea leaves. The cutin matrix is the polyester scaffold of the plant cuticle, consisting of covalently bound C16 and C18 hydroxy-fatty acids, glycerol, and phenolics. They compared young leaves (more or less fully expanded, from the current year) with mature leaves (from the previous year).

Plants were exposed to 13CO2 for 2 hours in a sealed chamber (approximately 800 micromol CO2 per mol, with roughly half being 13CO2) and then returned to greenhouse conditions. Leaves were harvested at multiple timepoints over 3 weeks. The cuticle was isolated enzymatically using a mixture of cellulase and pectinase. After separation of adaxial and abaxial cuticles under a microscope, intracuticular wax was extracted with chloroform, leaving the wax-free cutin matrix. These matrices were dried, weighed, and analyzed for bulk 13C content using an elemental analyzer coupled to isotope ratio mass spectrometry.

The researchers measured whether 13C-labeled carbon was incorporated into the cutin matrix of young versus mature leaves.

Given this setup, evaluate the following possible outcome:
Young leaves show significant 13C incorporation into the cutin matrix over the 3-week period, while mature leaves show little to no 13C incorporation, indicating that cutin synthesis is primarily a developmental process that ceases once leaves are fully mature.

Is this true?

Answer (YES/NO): YES